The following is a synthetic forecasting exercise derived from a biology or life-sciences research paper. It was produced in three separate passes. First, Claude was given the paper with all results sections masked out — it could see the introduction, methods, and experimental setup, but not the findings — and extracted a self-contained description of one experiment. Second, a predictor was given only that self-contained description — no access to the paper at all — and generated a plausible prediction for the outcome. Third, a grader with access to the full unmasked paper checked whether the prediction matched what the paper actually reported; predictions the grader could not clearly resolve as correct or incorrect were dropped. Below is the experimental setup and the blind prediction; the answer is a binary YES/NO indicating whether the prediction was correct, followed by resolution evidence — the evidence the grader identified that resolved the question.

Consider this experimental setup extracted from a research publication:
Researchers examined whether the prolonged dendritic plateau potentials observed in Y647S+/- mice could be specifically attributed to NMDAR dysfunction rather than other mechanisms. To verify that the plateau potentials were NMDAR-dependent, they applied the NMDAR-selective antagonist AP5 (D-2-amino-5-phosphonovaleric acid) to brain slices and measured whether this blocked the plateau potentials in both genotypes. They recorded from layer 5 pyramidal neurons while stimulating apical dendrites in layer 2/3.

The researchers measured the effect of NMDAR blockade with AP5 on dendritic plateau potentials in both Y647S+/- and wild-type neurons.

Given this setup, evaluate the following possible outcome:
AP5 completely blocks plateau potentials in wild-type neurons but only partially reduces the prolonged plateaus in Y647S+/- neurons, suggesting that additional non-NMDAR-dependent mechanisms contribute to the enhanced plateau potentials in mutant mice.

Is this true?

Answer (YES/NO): NO